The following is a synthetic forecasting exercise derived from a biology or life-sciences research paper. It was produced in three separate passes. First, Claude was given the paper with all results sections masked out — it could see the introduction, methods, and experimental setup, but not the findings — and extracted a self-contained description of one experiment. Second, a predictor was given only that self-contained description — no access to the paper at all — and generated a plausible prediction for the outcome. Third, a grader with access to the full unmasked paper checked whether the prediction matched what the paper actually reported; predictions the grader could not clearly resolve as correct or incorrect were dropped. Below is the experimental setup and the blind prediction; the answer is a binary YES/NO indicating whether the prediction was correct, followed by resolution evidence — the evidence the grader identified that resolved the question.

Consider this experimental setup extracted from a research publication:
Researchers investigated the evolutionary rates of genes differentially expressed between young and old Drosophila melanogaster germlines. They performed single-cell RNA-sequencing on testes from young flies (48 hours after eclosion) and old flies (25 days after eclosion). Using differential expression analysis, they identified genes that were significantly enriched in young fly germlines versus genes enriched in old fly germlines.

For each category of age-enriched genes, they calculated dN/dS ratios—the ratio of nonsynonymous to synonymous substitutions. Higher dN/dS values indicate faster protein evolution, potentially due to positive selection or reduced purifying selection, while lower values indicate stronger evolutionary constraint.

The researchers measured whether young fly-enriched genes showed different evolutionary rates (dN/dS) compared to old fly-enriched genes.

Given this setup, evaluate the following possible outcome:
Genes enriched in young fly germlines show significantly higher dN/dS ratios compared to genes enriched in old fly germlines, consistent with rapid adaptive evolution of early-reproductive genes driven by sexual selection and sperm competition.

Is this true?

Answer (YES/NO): YES